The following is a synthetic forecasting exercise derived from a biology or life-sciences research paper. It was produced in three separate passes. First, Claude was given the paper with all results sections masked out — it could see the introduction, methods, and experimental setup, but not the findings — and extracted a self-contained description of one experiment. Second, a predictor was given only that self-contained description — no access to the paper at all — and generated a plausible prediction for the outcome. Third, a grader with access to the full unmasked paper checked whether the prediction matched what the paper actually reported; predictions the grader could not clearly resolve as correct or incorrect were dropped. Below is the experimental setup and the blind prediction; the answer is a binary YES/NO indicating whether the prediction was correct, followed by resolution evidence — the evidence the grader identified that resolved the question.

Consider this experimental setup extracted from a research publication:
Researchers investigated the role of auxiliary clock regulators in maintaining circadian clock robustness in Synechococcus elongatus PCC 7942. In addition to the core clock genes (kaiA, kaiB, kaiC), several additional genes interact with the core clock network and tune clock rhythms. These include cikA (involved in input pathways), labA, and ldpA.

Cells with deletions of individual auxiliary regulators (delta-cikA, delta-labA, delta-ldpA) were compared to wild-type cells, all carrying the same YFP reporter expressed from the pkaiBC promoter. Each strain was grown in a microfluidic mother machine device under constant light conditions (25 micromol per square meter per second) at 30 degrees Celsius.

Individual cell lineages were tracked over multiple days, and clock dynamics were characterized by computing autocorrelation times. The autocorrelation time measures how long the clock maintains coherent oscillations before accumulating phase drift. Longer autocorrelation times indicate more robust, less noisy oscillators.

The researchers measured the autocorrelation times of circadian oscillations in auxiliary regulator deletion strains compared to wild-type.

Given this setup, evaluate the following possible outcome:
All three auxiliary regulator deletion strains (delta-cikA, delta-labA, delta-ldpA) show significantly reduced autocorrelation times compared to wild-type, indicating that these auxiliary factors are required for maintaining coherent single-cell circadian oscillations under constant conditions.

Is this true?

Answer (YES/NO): NO